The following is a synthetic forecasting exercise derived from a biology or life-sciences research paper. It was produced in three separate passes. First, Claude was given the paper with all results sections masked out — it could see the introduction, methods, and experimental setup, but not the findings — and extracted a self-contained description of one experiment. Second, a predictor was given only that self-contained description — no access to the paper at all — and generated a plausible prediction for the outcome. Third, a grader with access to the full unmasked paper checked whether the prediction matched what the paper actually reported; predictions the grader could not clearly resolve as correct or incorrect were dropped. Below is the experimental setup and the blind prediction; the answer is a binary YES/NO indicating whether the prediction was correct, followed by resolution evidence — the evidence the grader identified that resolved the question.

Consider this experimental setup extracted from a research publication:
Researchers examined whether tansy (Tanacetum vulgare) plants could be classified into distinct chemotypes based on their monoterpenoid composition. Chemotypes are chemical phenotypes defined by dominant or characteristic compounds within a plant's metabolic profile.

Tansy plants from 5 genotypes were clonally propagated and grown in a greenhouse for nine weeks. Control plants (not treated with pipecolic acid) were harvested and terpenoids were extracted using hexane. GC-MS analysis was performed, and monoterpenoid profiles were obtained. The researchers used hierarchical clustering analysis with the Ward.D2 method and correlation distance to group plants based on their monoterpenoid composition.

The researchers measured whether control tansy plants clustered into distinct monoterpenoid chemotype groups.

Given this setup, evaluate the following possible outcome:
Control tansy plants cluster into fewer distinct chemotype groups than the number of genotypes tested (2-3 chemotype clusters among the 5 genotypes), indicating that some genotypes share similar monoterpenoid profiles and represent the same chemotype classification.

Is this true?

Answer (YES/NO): NO